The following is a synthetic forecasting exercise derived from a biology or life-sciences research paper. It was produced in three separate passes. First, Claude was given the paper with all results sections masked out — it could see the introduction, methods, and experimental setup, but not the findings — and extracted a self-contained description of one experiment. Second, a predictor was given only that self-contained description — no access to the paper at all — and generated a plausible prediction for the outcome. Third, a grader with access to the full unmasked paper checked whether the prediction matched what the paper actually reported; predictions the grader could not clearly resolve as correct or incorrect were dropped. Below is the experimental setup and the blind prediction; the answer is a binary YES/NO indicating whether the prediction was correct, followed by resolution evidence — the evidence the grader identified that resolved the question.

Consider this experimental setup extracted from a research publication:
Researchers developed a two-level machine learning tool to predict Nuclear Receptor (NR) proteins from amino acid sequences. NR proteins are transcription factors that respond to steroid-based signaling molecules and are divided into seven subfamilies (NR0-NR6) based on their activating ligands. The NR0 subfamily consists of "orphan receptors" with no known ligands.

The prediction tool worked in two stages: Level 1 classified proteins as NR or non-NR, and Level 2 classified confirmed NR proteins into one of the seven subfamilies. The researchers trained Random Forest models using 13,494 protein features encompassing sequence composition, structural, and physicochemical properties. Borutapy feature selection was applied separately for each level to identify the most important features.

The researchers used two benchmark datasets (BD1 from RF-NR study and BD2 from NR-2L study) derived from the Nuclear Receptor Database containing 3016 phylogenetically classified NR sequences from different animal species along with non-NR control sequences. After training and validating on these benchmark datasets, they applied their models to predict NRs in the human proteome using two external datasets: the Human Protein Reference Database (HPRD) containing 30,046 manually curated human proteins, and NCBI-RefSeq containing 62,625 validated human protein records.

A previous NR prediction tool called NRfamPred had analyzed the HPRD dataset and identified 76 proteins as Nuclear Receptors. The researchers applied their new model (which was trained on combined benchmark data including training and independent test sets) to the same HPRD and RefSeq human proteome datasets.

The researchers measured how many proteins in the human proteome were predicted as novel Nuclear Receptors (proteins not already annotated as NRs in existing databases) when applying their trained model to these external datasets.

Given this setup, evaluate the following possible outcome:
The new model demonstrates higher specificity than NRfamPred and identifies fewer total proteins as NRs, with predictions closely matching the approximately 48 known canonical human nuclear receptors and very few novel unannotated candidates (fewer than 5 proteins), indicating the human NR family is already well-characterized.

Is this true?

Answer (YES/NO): NO